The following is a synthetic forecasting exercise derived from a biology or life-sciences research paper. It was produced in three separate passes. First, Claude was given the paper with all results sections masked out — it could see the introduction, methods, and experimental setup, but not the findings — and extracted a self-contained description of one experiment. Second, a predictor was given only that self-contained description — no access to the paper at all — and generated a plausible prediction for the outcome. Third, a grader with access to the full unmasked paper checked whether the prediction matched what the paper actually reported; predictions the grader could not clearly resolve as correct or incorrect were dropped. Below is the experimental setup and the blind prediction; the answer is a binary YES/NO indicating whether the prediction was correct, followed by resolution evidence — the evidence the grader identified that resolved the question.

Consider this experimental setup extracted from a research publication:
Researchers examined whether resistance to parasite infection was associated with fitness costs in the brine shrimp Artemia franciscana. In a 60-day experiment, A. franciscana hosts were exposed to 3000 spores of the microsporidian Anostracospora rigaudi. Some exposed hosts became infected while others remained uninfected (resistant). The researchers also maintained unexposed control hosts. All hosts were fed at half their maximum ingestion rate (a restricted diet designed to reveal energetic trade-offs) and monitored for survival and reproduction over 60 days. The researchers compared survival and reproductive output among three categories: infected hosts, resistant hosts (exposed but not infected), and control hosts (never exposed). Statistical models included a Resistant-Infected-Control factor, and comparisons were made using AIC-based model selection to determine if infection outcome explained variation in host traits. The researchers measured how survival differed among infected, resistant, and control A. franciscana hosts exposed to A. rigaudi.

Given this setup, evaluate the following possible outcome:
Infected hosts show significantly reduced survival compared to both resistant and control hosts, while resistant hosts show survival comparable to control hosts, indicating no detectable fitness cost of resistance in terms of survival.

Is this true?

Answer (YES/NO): NO